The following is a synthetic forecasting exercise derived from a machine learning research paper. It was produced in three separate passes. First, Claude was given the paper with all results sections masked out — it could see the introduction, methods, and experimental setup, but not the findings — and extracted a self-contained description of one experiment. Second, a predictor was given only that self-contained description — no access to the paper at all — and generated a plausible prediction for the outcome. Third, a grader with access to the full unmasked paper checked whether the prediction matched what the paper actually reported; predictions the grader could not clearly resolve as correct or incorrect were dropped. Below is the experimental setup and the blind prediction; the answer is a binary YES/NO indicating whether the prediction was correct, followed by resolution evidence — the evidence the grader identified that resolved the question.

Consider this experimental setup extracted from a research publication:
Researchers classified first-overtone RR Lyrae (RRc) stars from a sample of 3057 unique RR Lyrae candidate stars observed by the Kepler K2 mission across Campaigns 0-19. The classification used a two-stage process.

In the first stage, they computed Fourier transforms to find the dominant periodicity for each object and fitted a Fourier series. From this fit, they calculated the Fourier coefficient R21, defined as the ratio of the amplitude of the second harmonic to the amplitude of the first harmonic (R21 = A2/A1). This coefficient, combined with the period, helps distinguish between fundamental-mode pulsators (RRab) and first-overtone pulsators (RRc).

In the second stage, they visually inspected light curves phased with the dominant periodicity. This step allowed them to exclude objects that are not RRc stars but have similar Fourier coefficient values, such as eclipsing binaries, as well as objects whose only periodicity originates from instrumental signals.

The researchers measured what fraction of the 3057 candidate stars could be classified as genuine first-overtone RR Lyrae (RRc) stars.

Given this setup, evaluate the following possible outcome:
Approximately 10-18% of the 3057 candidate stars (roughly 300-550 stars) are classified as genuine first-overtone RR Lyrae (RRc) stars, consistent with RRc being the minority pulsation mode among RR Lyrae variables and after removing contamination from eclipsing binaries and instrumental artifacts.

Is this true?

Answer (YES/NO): YES